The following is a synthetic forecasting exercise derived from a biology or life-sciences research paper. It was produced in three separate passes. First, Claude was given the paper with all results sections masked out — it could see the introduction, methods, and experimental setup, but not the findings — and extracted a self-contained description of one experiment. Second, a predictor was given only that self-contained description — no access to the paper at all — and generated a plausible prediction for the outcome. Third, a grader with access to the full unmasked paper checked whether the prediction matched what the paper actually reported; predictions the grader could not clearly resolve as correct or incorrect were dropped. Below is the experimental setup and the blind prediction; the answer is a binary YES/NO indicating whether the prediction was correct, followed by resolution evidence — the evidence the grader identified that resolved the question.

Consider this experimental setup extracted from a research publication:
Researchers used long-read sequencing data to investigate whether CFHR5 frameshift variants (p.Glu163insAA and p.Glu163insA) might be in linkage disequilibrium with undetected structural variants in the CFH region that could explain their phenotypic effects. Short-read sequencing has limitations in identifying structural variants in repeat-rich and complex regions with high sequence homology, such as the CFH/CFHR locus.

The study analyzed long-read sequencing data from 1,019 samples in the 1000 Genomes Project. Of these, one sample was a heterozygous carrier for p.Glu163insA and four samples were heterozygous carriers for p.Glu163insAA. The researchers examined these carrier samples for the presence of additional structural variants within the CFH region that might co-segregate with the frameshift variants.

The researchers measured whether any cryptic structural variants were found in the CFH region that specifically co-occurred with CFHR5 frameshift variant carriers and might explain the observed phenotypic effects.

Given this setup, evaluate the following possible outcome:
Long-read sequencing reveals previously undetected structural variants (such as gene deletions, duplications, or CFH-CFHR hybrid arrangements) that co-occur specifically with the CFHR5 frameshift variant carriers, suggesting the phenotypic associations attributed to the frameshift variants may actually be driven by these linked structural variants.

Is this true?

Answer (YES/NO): NO